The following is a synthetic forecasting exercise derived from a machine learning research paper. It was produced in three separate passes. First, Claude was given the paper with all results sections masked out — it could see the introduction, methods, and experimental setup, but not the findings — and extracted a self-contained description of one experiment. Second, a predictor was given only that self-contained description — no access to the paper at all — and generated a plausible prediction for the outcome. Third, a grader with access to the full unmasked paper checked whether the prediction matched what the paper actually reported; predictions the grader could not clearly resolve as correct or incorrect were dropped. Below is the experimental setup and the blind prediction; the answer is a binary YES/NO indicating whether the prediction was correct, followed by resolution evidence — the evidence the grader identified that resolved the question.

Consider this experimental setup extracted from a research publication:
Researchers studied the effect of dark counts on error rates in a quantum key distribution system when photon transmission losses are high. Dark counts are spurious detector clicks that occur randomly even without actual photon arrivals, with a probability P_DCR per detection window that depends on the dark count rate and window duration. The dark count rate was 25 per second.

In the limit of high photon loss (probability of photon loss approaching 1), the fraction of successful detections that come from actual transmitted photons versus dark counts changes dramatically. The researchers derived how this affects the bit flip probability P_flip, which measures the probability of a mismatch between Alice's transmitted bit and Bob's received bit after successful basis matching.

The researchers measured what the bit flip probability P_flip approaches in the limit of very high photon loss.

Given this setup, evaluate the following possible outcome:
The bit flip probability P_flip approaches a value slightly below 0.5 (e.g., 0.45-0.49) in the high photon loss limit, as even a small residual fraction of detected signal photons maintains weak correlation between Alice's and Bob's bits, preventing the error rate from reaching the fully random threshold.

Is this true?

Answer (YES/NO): NO